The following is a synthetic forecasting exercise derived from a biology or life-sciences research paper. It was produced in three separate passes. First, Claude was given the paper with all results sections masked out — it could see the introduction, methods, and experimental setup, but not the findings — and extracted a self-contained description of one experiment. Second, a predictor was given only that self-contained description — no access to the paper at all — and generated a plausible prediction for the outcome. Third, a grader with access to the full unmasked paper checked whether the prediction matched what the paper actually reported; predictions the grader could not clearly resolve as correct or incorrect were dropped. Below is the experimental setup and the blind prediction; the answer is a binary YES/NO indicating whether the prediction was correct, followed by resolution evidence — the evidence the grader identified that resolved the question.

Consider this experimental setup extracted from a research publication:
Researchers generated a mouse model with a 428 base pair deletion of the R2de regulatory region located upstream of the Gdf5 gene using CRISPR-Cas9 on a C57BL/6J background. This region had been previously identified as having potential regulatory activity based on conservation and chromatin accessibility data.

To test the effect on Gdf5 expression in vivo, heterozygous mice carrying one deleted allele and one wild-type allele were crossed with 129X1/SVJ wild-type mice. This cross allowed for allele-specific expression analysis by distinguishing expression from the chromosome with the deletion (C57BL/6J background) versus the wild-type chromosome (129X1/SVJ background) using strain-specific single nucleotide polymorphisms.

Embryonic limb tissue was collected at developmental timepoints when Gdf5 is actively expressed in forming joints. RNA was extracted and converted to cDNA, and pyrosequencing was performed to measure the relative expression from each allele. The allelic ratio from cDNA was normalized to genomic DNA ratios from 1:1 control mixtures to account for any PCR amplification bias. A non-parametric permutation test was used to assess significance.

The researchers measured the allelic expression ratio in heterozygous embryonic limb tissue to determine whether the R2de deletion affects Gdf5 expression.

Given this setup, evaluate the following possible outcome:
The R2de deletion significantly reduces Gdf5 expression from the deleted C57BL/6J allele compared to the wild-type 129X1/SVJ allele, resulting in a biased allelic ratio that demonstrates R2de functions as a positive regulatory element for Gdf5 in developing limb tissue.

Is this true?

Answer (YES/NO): YES